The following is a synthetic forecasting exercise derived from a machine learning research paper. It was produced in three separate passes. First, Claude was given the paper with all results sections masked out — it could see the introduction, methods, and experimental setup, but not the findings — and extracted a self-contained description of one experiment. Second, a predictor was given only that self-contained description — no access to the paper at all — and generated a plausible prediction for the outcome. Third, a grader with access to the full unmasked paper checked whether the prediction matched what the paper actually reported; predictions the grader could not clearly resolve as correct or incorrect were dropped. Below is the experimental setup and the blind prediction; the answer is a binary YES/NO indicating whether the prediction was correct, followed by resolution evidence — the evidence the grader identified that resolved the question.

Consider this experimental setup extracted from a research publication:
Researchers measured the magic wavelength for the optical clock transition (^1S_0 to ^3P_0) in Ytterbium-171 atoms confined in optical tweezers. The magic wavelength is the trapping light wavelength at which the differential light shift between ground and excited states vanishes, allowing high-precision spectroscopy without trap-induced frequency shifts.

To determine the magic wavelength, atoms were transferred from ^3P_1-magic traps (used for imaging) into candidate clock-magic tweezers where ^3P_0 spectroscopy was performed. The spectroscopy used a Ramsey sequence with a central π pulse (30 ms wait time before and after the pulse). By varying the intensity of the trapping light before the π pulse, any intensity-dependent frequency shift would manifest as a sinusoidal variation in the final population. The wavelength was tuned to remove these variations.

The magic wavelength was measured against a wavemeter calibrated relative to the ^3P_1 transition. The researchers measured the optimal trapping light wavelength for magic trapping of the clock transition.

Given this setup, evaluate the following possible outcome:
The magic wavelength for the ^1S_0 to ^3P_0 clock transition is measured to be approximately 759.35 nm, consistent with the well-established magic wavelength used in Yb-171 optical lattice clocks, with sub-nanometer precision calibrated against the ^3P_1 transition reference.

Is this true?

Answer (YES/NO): NO